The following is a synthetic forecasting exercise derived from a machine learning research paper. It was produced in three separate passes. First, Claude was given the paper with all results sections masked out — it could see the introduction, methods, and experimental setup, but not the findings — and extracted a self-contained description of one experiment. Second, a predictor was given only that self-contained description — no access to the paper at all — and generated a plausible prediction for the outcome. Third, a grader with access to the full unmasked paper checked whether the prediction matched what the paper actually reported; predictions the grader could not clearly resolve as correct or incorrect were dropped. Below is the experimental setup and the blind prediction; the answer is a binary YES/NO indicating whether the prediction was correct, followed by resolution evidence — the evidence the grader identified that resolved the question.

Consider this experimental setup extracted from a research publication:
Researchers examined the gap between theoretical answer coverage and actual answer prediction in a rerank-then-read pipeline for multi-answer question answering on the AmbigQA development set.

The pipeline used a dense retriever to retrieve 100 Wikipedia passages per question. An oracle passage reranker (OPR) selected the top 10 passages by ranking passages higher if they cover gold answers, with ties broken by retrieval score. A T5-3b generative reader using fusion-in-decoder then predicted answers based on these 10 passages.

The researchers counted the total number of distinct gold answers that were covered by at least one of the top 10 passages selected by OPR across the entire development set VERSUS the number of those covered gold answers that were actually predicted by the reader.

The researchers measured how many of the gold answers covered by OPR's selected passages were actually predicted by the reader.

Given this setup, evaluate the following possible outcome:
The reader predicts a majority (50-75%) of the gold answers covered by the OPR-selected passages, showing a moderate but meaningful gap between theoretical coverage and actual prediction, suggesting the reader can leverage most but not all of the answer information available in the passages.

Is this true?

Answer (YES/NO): NO